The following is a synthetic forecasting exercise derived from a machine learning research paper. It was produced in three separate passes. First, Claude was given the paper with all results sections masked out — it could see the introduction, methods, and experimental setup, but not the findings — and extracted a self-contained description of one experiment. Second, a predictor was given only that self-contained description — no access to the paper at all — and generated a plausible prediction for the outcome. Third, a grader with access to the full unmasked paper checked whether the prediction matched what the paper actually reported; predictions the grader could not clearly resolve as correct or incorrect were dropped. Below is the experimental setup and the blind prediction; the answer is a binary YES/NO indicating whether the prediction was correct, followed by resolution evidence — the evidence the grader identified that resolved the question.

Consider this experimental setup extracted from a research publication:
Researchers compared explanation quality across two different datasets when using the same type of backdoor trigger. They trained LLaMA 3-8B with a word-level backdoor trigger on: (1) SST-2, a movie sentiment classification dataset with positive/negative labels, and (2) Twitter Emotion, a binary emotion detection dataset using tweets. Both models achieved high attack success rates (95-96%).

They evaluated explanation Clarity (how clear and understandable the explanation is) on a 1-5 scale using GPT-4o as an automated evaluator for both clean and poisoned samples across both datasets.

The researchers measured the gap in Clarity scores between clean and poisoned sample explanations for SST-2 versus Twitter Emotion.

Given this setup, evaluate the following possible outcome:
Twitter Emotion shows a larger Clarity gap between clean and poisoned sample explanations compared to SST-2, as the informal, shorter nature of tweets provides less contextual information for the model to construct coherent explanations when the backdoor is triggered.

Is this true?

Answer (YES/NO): NO